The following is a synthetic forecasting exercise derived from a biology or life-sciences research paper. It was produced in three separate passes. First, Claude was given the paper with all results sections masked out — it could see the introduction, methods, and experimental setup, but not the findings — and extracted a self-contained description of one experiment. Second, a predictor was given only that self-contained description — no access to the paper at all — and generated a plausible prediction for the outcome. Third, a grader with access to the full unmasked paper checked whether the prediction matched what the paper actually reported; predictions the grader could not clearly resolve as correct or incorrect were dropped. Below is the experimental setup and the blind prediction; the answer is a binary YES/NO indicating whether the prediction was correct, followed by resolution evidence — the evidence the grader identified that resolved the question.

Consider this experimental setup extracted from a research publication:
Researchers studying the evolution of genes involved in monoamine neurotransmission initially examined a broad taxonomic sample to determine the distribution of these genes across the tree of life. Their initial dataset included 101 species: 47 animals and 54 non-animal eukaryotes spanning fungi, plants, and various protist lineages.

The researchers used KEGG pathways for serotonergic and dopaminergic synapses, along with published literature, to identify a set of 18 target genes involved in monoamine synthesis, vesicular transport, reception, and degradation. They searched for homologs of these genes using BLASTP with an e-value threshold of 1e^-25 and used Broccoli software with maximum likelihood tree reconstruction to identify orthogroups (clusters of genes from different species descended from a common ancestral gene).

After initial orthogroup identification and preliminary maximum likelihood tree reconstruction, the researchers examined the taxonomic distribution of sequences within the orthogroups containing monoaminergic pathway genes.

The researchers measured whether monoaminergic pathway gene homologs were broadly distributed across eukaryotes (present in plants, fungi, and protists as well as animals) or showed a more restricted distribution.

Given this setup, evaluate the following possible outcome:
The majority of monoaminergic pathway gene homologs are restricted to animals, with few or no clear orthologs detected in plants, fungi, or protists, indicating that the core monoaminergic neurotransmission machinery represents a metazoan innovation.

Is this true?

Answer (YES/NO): NO